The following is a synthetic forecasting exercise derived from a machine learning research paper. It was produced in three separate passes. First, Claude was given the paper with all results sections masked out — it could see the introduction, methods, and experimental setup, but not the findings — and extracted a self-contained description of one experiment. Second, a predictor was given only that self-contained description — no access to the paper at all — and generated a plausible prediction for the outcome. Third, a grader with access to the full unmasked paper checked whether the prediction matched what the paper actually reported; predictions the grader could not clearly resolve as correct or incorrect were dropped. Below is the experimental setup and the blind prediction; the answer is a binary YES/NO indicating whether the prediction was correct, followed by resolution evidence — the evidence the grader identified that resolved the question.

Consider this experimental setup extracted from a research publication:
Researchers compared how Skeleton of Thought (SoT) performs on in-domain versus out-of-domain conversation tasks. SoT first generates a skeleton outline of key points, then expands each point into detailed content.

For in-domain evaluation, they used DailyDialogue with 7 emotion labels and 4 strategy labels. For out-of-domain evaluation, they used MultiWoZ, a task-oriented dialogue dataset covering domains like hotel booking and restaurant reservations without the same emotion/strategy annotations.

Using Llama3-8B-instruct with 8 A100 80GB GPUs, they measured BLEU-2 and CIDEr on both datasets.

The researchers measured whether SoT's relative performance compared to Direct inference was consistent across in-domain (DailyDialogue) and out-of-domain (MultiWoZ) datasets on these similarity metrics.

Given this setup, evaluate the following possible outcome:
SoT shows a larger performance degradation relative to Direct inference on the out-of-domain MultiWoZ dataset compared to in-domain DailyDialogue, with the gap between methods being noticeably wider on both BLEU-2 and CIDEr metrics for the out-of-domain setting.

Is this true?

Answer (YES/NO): YES